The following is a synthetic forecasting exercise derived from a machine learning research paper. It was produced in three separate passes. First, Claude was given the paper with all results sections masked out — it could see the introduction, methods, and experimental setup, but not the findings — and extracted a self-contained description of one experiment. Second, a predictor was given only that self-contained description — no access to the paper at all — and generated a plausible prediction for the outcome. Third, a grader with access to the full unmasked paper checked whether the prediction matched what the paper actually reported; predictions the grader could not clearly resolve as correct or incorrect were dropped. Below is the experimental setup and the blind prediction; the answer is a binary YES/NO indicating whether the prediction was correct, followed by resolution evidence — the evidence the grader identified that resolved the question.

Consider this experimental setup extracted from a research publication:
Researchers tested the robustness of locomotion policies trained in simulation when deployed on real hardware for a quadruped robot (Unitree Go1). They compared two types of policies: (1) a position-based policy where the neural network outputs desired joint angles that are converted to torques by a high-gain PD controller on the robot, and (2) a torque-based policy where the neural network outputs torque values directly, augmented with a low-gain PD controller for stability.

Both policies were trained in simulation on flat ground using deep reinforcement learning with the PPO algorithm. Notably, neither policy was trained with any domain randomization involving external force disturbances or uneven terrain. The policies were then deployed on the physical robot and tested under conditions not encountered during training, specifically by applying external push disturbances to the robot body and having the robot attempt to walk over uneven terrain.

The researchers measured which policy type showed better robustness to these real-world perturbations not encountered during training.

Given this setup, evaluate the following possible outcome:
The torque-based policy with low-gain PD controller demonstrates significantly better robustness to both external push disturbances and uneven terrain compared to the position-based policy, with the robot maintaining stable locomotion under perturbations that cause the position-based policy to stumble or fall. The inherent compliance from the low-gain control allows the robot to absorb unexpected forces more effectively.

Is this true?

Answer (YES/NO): YES